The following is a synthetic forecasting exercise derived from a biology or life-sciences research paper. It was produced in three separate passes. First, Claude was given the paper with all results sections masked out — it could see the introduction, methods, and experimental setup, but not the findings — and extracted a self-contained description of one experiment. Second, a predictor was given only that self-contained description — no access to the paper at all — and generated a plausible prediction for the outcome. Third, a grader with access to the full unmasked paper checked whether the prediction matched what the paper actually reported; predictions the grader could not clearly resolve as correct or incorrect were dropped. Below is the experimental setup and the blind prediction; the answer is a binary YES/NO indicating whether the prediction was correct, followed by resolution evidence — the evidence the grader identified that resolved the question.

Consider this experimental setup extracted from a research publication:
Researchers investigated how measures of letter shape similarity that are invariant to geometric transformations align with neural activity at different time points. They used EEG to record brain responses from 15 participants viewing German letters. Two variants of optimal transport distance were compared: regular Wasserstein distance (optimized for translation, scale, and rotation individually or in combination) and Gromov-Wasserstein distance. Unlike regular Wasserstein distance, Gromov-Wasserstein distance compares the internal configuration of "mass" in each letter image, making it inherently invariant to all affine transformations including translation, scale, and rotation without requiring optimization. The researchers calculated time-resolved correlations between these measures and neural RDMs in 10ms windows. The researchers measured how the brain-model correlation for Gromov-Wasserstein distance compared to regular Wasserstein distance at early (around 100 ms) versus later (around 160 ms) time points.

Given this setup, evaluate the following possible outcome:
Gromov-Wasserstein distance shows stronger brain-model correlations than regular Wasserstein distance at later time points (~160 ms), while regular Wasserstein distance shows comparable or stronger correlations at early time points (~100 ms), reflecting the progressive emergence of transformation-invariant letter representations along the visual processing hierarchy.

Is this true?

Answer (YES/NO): YES